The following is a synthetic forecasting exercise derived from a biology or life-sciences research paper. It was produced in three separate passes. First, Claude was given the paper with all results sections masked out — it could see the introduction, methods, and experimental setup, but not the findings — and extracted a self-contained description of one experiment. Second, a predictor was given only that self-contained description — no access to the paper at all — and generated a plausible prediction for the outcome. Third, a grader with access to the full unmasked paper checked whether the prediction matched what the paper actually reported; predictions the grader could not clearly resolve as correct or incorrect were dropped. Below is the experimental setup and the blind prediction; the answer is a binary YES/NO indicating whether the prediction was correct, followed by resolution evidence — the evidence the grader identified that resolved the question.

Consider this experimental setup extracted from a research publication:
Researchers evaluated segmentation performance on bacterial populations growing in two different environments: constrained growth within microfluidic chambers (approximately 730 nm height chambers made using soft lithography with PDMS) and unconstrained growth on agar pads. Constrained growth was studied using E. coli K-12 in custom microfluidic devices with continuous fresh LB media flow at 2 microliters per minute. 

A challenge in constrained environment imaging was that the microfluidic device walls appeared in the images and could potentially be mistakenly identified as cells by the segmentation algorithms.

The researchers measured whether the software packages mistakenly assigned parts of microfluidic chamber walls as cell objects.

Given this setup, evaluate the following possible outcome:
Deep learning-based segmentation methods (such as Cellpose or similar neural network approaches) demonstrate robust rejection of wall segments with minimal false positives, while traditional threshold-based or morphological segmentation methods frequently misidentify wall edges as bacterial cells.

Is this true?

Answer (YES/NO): NO